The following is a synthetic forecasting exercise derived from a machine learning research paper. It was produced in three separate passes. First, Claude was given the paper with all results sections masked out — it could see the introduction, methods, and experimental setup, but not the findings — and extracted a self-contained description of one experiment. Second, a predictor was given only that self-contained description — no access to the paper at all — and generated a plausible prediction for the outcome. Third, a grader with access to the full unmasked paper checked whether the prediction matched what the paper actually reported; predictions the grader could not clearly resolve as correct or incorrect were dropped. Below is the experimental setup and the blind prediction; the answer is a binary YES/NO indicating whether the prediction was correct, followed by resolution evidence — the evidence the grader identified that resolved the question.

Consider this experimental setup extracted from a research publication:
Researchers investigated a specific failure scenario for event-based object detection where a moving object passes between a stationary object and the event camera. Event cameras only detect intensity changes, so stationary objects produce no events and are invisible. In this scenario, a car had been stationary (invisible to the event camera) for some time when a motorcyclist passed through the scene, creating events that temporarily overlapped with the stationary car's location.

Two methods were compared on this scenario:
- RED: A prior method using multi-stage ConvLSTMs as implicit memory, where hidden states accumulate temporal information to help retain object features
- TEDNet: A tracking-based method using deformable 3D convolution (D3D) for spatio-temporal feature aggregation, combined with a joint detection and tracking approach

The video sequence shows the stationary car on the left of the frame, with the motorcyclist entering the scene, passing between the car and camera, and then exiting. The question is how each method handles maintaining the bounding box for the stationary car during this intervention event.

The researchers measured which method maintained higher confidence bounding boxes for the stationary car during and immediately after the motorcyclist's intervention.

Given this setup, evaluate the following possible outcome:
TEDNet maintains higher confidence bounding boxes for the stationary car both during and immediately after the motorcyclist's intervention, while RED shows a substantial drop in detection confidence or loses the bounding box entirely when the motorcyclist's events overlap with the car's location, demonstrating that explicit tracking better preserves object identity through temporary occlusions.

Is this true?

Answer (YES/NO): NO